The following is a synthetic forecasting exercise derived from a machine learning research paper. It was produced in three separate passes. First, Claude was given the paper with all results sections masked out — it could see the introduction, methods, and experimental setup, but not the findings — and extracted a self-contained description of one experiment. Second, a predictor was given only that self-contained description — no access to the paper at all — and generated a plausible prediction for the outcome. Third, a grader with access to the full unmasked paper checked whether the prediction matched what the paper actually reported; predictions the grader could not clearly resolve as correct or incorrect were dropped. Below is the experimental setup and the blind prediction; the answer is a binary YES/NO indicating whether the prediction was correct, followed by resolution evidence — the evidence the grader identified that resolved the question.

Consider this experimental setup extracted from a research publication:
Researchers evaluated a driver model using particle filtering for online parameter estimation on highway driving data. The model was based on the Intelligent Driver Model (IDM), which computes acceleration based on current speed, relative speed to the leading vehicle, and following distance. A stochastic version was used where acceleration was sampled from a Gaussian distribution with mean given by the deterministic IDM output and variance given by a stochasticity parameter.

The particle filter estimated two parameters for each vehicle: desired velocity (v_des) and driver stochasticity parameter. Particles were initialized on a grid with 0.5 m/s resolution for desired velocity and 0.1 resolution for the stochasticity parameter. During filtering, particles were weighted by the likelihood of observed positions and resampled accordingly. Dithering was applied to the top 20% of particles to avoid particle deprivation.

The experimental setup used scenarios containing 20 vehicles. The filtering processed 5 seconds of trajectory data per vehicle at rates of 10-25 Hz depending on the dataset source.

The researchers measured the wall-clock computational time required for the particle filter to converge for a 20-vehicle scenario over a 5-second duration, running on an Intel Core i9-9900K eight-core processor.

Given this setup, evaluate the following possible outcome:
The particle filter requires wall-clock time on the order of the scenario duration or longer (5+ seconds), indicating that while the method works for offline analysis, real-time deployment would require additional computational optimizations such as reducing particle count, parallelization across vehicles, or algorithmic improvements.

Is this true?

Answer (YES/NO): YES